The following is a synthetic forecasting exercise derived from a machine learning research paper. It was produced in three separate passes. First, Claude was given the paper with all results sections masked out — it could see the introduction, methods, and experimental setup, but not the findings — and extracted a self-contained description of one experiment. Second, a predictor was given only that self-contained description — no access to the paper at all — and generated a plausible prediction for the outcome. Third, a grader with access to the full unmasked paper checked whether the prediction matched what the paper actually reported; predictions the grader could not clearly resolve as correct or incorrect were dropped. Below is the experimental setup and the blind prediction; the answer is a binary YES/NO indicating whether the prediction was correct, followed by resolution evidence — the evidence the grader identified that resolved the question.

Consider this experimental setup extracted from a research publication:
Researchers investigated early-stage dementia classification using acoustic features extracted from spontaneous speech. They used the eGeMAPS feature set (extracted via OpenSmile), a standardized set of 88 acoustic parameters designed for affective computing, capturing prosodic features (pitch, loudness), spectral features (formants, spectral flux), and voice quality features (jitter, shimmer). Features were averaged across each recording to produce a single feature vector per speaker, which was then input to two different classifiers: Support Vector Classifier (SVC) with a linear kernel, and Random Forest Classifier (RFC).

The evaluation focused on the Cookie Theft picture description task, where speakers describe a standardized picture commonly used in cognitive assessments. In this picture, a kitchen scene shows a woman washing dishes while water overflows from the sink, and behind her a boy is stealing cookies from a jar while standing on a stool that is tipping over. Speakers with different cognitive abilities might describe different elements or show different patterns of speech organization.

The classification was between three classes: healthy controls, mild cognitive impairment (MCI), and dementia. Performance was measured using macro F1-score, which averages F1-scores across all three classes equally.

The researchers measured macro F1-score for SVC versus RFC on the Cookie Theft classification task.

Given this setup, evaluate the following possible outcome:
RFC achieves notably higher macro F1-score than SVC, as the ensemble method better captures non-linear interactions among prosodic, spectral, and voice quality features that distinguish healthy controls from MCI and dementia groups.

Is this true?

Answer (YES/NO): NO